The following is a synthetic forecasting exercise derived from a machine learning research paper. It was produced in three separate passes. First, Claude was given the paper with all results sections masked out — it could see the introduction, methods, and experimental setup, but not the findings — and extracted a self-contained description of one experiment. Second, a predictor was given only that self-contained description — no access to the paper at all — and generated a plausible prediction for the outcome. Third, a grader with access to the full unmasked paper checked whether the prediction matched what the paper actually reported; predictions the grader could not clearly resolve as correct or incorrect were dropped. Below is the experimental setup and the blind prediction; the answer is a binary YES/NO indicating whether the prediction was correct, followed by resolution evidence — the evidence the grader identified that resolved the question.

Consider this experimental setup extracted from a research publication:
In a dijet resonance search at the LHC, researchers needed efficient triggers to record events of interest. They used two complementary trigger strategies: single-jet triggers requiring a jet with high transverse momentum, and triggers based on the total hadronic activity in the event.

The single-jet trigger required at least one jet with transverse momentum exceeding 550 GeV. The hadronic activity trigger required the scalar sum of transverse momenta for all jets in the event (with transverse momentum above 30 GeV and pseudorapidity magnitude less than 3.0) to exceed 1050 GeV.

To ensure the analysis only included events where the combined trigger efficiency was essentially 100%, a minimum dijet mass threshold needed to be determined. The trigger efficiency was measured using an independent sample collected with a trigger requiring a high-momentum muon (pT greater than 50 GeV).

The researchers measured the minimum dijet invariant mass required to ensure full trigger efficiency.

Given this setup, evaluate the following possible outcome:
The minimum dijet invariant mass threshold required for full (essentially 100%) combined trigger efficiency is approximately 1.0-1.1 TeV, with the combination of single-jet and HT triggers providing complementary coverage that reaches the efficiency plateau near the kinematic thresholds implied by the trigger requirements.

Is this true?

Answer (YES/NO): NO